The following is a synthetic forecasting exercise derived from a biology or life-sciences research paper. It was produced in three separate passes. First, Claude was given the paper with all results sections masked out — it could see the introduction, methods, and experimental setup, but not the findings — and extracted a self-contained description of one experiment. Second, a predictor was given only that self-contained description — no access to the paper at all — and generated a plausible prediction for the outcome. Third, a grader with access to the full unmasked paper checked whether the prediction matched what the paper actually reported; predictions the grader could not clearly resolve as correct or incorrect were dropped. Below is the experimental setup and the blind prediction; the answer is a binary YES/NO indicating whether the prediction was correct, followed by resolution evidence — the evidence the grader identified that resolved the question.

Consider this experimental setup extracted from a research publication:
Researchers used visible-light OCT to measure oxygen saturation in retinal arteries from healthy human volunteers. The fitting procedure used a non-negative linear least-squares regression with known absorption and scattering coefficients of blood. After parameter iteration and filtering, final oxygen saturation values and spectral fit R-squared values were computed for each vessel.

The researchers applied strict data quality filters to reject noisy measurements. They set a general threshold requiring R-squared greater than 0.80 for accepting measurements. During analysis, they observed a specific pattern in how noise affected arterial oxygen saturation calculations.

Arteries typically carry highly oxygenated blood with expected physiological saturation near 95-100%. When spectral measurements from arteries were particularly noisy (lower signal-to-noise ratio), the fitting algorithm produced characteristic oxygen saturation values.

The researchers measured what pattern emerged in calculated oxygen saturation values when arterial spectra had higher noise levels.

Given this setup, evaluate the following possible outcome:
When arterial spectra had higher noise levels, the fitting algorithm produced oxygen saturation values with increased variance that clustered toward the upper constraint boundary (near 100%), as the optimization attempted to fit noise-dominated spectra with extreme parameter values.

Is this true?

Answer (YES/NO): YES